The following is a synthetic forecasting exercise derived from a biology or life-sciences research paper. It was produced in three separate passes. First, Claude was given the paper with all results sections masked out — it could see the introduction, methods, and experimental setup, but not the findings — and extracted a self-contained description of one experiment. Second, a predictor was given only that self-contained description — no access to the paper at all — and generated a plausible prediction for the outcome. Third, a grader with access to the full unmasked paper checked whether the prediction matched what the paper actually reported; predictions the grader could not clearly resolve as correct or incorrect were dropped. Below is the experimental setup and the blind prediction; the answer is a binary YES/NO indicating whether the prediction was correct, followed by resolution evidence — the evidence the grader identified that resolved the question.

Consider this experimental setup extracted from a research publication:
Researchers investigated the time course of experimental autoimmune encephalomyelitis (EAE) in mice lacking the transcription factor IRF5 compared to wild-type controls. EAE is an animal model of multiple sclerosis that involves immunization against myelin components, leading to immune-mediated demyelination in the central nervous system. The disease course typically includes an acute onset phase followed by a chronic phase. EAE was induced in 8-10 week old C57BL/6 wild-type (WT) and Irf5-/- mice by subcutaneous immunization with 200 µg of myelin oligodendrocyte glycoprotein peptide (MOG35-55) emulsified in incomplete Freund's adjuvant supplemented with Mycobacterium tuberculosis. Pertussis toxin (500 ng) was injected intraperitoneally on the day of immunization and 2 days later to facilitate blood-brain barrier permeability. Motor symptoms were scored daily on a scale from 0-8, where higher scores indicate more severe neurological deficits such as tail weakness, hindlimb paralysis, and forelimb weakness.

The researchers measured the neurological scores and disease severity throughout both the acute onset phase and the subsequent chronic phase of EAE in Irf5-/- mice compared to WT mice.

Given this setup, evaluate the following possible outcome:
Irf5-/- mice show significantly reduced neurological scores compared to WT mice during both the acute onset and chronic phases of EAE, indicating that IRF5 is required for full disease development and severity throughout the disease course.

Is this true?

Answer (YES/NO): NO